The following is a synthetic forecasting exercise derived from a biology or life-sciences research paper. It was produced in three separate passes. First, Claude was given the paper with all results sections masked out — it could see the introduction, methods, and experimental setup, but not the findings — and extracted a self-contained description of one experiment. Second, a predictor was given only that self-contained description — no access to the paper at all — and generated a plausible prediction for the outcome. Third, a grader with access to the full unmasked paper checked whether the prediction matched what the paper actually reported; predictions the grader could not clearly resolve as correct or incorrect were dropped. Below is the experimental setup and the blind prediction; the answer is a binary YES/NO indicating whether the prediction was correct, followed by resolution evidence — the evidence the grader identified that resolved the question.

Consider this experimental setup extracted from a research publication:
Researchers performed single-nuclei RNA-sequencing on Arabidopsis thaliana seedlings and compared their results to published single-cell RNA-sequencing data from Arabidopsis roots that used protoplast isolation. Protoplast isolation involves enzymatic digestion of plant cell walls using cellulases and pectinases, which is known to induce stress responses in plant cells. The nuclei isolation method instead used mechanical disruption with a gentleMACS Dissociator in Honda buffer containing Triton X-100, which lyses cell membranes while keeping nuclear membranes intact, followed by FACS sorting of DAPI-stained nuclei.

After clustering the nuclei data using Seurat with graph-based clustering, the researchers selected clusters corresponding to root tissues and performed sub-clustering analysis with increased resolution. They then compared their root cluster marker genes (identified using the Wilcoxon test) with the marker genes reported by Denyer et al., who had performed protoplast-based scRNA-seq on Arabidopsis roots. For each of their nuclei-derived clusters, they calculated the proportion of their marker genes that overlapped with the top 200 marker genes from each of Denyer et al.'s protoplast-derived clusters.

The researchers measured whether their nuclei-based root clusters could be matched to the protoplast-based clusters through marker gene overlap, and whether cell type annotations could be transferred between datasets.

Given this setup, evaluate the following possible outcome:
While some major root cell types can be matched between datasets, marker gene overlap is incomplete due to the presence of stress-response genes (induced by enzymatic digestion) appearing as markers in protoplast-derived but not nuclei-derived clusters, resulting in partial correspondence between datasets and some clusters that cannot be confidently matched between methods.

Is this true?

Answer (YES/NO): NO